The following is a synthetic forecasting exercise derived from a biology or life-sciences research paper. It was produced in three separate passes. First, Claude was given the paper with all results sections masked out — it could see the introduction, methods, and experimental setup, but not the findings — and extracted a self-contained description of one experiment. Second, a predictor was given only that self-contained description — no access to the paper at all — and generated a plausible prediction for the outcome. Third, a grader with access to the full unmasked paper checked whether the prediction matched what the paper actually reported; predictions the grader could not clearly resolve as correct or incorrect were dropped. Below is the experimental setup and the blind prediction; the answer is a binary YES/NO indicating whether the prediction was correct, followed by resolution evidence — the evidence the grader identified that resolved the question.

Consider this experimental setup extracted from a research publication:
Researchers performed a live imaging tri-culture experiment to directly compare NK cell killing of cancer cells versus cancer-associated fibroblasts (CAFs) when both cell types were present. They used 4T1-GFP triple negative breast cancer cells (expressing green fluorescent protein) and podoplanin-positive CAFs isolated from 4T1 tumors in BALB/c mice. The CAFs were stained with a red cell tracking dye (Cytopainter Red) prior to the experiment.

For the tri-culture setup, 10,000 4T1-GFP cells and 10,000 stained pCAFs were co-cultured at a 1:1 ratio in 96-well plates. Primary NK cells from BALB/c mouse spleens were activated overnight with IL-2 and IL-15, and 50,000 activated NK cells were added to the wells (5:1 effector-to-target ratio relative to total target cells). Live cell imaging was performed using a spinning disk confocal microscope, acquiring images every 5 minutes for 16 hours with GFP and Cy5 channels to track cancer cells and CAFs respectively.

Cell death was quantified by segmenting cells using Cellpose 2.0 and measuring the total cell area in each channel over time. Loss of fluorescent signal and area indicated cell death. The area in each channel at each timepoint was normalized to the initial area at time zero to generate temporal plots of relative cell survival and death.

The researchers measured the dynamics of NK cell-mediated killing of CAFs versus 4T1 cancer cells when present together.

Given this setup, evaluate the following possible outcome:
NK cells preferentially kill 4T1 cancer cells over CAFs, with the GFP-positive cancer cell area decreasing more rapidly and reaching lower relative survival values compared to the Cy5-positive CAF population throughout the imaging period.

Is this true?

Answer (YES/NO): NO